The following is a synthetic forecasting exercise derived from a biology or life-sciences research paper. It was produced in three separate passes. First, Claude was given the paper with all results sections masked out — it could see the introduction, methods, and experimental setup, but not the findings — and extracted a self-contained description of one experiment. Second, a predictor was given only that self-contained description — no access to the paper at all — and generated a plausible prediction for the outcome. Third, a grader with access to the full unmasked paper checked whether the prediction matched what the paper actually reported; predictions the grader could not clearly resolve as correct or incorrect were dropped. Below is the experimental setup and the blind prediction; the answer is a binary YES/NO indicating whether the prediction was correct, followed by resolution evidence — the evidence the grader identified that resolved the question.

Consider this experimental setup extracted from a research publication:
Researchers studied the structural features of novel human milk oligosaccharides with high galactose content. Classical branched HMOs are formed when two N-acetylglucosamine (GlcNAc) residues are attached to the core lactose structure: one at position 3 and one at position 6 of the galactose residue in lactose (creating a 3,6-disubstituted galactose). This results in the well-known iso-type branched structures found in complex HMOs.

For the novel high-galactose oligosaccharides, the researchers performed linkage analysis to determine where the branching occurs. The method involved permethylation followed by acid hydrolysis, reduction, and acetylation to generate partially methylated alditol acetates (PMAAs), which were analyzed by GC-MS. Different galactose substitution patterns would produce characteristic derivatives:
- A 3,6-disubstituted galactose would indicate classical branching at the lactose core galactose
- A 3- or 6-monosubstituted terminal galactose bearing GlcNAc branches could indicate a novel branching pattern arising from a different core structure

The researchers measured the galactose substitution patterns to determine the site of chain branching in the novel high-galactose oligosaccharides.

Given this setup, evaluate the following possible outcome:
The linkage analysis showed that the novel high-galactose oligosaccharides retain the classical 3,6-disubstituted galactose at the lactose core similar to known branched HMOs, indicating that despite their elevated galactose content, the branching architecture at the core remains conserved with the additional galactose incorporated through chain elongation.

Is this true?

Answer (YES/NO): NO